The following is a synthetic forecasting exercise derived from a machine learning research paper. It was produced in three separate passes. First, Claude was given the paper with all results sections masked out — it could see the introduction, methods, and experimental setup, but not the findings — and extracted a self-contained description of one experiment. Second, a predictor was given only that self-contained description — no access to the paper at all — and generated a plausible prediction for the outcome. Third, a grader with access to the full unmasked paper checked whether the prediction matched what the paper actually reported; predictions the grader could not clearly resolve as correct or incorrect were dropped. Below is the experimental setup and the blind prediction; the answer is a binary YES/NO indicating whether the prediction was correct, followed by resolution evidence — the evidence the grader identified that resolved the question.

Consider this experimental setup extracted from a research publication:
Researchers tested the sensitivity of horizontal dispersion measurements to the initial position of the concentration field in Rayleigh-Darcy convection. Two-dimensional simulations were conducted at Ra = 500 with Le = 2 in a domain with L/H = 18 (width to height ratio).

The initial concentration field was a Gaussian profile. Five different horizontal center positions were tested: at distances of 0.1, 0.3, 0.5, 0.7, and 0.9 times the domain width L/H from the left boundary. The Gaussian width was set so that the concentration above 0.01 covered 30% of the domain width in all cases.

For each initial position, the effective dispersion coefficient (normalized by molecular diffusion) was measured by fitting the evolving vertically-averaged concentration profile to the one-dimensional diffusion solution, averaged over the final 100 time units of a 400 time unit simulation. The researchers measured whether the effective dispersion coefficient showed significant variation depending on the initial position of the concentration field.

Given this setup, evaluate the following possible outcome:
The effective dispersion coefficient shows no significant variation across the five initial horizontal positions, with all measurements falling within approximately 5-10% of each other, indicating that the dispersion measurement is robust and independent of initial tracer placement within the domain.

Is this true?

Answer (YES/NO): NO